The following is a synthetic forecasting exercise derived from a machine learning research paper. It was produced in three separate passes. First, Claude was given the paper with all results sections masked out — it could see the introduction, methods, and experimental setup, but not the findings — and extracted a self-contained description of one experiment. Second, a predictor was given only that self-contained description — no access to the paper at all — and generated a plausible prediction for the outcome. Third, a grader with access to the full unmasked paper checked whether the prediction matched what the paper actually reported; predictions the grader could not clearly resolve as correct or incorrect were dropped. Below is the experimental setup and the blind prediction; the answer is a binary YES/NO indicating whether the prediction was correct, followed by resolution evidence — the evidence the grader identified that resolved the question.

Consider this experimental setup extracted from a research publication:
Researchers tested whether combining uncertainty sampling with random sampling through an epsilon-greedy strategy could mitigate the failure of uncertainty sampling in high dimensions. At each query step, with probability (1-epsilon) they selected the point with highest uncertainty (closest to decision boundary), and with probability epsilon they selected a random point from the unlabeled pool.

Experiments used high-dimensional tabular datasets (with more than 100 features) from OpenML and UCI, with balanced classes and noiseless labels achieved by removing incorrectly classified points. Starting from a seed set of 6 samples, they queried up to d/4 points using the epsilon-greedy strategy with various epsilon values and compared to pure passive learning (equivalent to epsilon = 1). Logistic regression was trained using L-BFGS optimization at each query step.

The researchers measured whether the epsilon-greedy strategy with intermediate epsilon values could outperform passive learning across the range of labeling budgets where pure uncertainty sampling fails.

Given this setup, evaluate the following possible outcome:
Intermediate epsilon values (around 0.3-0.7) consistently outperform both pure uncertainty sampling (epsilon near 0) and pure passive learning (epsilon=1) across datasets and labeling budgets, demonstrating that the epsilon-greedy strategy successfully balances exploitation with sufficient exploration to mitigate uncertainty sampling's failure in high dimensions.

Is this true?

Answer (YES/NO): NO